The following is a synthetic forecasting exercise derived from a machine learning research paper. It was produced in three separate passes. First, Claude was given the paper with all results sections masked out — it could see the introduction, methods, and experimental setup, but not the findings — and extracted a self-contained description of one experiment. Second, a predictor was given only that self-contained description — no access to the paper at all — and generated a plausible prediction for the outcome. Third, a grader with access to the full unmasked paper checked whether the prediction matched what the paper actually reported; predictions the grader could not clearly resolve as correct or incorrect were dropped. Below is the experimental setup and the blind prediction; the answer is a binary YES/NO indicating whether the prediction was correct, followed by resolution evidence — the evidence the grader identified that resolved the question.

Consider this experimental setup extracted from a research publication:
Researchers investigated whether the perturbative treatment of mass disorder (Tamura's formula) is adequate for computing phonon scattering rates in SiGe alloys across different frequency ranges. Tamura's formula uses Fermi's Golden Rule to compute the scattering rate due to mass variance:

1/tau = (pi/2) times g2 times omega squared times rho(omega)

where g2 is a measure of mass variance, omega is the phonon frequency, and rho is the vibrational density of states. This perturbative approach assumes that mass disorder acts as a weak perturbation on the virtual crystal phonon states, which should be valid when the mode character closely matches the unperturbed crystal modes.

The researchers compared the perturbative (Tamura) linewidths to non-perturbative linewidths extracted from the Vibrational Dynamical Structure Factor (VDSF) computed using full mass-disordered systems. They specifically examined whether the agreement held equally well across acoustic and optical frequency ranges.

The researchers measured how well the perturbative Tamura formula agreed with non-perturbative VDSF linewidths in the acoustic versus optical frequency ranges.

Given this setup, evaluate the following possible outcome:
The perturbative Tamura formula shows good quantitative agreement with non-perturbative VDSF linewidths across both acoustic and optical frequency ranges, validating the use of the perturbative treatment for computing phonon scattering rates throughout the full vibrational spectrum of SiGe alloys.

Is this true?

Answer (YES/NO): NO